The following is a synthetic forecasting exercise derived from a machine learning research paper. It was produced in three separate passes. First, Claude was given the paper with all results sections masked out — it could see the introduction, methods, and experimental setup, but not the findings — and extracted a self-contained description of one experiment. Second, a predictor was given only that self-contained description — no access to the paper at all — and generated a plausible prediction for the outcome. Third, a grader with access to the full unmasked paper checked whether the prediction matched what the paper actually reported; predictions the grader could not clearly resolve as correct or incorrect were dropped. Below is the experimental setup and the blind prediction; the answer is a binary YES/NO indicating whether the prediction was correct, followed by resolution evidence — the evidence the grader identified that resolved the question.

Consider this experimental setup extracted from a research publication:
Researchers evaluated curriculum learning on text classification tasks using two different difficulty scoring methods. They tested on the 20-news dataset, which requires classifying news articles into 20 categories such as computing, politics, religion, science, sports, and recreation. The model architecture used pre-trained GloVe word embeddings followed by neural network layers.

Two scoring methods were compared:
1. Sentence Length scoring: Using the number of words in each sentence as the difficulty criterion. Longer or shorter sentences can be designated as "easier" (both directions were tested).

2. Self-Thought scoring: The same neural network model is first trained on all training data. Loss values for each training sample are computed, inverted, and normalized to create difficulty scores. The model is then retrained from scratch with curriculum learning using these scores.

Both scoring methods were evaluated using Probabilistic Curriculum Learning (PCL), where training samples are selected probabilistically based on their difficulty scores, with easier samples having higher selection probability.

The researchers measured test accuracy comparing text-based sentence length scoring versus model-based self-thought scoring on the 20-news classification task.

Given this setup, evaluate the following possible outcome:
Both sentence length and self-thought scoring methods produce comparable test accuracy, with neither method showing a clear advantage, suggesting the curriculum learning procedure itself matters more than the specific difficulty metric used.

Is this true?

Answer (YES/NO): NO